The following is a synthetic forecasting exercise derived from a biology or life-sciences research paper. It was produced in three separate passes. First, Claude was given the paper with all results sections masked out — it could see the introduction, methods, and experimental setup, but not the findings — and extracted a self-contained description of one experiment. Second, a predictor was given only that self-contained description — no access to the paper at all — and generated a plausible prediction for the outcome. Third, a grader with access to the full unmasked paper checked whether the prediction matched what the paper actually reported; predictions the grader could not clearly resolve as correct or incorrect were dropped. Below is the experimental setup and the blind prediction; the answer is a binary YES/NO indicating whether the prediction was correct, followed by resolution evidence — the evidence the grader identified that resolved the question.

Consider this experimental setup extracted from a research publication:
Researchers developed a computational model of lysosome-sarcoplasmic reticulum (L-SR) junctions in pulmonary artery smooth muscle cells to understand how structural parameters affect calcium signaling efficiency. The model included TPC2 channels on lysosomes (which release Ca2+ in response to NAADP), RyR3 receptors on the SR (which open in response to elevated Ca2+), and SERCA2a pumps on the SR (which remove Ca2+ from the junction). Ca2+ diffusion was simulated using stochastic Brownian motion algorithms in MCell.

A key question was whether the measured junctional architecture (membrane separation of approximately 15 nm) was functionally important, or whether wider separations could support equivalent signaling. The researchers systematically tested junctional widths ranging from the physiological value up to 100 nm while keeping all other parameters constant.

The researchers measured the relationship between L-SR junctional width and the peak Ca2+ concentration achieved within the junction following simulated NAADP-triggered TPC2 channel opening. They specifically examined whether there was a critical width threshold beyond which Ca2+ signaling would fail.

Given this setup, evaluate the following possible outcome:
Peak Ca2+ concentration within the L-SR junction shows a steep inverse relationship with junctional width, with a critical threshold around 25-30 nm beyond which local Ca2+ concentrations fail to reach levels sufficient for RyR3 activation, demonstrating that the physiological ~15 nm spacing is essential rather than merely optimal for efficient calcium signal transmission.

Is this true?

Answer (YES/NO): YES